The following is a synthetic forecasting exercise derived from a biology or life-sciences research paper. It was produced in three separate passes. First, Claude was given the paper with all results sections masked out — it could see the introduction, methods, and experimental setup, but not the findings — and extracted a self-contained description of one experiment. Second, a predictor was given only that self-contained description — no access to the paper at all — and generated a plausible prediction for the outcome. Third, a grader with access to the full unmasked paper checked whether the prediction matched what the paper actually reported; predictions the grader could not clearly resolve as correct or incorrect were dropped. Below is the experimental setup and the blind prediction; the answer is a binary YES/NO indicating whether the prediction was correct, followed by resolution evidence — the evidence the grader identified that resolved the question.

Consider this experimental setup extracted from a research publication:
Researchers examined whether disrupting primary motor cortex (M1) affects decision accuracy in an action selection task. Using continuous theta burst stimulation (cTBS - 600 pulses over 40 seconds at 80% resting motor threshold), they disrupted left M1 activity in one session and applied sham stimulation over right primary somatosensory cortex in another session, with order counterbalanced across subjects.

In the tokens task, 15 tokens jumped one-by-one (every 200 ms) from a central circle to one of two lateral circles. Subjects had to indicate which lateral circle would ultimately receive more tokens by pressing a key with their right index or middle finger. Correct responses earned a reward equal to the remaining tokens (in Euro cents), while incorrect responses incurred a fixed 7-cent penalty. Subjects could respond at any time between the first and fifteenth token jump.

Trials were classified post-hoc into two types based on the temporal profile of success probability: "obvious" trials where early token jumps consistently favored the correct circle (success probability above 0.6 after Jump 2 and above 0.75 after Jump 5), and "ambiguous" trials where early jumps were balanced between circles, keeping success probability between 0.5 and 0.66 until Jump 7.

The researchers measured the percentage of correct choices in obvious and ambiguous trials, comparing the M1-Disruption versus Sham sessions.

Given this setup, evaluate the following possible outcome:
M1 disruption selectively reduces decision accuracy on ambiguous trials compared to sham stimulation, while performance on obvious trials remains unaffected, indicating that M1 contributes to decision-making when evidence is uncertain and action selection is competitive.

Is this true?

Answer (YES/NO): NO